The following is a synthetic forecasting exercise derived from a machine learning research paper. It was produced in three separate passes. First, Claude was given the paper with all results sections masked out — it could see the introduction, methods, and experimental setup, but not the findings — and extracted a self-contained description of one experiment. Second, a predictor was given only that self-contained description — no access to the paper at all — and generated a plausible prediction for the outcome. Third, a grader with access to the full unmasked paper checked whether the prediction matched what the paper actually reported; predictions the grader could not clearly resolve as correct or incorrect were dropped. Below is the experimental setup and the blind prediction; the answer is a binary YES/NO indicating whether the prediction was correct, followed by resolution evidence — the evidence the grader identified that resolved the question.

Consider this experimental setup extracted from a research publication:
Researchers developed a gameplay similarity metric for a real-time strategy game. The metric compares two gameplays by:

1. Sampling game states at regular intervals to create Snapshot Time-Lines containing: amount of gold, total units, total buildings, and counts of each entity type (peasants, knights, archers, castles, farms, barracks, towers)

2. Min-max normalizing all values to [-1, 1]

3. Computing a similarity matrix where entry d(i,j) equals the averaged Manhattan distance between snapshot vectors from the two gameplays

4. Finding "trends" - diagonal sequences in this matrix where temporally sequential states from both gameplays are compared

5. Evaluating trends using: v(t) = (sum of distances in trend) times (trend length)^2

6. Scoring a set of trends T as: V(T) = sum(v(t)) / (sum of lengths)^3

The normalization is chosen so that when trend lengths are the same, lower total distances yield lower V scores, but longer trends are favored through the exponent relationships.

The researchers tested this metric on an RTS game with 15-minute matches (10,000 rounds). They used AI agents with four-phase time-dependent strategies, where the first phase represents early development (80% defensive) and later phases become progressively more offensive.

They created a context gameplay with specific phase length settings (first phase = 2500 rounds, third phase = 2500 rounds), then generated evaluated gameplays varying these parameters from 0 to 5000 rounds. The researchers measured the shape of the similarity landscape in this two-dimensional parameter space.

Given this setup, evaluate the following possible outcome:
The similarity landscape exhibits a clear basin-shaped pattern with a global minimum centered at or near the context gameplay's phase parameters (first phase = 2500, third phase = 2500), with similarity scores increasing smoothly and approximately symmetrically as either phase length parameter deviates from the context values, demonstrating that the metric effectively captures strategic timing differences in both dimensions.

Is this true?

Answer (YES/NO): NO